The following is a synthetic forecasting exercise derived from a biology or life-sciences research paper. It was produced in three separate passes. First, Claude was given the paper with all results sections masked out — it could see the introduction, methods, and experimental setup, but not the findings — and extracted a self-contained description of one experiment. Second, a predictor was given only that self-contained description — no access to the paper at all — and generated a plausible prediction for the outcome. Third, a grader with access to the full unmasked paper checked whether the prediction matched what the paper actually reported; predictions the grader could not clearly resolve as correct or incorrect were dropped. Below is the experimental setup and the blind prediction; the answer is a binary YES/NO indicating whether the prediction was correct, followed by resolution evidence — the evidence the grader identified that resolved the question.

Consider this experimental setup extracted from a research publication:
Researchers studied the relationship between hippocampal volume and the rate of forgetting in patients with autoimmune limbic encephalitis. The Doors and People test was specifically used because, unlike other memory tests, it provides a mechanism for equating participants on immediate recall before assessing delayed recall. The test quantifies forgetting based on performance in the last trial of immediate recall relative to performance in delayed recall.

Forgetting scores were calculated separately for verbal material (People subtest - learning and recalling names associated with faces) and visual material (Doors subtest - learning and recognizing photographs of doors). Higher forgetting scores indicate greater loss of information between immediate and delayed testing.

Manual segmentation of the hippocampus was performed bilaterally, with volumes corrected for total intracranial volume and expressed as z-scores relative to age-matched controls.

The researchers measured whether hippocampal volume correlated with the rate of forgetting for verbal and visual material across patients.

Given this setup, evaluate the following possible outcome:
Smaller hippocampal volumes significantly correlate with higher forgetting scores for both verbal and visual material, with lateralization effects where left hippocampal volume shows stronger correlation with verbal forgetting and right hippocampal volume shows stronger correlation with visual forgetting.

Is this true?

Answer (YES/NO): NO